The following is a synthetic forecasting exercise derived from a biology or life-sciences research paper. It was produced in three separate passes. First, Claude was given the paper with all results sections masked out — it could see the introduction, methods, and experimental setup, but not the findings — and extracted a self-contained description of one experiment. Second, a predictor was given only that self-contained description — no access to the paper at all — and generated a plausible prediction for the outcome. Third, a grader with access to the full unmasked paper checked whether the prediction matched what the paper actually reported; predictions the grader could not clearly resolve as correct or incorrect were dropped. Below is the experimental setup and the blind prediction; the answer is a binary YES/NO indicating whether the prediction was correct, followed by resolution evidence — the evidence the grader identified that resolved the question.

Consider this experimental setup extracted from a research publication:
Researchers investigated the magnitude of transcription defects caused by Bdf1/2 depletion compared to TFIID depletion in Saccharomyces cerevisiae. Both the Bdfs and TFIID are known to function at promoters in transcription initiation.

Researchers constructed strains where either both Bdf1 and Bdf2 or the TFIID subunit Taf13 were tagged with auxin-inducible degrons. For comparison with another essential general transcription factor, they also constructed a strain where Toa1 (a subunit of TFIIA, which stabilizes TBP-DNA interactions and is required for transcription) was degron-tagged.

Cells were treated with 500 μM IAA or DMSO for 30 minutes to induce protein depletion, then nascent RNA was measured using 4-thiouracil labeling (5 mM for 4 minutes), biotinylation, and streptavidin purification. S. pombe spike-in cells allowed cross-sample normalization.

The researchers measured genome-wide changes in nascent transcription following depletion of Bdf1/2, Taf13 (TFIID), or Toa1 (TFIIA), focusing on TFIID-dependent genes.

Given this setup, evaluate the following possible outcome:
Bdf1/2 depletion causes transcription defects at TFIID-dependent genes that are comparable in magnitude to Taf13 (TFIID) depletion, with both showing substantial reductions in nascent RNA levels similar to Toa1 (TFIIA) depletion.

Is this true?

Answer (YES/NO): NO